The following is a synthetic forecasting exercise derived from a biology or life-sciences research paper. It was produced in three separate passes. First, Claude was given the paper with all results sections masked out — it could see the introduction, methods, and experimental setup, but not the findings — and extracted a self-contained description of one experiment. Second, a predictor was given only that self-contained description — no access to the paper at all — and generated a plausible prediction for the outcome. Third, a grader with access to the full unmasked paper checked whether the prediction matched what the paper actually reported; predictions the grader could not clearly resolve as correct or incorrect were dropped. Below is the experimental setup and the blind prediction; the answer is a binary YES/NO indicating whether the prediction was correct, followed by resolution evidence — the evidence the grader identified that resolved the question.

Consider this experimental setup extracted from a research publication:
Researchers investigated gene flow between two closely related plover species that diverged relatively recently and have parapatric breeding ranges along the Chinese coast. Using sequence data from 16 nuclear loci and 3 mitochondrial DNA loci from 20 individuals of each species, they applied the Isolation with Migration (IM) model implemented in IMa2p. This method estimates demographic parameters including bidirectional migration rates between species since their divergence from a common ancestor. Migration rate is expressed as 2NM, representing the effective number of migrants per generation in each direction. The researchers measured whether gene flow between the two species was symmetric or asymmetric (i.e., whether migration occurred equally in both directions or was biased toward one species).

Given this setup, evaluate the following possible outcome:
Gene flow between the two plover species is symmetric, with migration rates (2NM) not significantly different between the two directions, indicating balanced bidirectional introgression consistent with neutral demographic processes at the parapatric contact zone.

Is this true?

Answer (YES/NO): NO